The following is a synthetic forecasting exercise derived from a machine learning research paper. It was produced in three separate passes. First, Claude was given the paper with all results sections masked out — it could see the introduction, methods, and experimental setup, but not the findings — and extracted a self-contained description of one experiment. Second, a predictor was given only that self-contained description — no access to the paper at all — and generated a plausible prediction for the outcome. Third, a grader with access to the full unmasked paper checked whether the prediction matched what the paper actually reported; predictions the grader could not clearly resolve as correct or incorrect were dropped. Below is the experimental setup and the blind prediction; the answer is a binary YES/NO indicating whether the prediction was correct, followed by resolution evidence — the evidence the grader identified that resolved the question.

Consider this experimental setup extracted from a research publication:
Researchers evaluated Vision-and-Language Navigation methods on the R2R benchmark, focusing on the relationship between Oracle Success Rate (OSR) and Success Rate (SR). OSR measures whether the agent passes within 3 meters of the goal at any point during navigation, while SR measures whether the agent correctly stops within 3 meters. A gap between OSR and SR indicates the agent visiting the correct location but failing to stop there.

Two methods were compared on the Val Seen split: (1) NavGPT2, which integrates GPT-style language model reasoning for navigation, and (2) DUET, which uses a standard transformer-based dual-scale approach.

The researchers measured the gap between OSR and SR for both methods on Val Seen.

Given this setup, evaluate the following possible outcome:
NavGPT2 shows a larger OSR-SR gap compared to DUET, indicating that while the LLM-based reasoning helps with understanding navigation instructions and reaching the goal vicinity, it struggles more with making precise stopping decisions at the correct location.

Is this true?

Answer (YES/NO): YES